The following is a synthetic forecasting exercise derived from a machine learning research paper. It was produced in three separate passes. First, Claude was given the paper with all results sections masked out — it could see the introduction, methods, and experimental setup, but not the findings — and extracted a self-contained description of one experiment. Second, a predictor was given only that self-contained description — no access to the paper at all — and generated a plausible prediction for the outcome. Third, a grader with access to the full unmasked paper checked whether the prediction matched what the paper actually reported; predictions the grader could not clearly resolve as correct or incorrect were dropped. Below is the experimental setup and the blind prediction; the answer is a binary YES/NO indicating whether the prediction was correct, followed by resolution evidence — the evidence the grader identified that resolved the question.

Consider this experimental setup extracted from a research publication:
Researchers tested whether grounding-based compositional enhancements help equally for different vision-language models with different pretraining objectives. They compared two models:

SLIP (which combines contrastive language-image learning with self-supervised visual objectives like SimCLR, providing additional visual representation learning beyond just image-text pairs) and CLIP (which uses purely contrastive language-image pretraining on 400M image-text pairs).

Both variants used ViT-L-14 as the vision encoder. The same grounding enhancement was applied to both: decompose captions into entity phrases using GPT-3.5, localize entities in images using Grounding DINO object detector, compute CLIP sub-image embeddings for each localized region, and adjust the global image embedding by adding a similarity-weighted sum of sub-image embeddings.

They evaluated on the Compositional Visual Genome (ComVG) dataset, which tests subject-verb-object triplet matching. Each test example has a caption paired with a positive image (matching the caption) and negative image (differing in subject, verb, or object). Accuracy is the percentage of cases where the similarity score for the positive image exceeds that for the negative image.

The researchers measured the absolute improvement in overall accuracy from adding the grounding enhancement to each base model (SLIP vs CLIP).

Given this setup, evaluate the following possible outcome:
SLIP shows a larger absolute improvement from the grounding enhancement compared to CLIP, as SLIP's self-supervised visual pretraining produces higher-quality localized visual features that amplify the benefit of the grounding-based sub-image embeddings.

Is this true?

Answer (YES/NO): YES